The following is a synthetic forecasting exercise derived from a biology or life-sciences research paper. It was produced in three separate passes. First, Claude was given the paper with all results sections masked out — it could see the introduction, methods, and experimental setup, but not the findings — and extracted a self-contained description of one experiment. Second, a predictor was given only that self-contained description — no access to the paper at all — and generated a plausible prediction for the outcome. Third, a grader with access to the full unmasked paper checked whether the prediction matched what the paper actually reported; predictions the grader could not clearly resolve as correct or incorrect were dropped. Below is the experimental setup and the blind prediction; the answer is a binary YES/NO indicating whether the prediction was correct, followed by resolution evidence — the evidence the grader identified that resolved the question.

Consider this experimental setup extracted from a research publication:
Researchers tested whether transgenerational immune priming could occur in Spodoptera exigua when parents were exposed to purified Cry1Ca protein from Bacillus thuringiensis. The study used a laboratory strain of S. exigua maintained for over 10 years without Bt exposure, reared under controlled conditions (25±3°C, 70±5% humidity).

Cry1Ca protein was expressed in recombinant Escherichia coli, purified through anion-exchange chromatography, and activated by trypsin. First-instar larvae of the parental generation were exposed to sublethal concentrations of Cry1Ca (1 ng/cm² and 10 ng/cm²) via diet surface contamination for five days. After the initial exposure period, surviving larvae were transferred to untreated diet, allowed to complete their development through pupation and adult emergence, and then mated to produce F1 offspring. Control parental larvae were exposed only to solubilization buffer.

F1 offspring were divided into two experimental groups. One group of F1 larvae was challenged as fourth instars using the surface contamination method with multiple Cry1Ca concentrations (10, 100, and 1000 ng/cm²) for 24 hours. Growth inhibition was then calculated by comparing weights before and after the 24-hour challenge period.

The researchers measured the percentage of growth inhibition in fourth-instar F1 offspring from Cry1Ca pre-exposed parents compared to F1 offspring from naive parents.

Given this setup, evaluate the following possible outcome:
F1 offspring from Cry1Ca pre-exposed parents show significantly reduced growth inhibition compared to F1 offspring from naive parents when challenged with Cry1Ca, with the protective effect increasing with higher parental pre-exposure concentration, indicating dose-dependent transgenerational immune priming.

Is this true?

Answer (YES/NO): NO